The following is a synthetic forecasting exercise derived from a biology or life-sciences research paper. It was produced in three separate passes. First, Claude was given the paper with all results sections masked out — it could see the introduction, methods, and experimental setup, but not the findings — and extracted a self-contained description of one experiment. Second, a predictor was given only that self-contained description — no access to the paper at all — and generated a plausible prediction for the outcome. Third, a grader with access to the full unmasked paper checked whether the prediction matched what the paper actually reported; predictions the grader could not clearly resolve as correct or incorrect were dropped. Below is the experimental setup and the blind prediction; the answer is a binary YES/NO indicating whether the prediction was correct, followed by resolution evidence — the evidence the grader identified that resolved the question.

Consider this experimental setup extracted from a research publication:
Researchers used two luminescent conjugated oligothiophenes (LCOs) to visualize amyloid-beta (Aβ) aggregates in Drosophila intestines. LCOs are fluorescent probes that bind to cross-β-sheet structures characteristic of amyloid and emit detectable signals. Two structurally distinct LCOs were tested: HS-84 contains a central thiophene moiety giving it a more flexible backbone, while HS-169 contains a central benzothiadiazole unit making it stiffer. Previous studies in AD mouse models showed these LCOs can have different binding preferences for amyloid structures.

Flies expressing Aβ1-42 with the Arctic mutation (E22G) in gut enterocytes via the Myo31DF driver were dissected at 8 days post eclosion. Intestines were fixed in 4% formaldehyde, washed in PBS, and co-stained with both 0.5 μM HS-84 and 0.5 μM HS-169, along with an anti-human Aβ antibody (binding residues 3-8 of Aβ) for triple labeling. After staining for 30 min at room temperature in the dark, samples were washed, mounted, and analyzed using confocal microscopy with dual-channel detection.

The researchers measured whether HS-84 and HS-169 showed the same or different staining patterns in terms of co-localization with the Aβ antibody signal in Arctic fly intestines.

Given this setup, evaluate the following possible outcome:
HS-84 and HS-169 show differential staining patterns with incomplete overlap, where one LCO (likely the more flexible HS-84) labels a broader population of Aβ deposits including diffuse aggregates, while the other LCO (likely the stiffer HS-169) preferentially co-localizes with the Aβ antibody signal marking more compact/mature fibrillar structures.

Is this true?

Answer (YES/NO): NO